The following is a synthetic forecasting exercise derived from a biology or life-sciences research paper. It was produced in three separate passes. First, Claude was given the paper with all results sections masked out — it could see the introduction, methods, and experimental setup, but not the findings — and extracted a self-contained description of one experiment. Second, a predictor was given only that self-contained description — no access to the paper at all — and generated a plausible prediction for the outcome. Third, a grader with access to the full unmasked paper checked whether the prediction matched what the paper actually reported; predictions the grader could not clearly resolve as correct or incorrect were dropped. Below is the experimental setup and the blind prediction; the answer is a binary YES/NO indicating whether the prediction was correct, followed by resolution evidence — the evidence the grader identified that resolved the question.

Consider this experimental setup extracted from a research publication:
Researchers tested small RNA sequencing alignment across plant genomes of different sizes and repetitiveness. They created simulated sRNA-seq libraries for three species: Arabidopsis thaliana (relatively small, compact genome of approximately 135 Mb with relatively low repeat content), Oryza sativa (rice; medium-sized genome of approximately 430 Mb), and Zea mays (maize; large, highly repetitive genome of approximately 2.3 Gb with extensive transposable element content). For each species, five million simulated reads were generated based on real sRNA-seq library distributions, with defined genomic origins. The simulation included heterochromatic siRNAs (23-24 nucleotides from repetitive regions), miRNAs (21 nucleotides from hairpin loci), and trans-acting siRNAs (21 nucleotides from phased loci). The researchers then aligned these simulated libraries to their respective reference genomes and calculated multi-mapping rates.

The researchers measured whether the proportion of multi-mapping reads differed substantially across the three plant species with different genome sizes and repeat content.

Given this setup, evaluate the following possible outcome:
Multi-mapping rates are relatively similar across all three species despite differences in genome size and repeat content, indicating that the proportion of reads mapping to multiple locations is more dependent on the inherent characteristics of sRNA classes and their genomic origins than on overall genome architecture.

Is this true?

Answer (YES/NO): NO